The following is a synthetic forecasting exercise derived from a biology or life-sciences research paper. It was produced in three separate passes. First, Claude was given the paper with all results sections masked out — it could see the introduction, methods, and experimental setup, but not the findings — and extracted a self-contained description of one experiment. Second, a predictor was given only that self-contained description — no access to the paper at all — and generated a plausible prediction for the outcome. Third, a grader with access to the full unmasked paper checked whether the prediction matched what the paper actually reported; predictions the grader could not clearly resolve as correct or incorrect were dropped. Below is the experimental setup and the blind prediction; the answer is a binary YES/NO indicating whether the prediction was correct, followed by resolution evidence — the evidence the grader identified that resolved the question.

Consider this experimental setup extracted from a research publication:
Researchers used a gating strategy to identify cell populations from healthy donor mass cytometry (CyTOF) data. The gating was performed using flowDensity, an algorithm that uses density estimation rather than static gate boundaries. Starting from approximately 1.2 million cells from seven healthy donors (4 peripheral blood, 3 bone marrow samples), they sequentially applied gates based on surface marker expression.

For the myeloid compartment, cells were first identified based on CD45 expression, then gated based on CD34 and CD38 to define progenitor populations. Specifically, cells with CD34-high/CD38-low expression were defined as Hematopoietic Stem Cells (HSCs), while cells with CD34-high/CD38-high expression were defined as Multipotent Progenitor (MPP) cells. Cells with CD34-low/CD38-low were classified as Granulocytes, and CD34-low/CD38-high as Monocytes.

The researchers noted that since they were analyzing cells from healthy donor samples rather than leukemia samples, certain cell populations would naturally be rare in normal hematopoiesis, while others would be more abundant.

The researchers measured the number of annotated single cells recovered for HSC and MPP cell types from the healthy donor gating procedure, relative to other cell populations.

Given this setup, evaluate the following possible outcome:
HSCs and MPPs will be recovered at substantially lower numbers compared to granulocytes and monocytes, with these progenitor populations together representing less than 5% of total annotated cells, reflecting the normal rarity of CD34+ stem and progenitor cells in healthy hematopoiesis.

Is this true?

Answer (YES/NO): YES